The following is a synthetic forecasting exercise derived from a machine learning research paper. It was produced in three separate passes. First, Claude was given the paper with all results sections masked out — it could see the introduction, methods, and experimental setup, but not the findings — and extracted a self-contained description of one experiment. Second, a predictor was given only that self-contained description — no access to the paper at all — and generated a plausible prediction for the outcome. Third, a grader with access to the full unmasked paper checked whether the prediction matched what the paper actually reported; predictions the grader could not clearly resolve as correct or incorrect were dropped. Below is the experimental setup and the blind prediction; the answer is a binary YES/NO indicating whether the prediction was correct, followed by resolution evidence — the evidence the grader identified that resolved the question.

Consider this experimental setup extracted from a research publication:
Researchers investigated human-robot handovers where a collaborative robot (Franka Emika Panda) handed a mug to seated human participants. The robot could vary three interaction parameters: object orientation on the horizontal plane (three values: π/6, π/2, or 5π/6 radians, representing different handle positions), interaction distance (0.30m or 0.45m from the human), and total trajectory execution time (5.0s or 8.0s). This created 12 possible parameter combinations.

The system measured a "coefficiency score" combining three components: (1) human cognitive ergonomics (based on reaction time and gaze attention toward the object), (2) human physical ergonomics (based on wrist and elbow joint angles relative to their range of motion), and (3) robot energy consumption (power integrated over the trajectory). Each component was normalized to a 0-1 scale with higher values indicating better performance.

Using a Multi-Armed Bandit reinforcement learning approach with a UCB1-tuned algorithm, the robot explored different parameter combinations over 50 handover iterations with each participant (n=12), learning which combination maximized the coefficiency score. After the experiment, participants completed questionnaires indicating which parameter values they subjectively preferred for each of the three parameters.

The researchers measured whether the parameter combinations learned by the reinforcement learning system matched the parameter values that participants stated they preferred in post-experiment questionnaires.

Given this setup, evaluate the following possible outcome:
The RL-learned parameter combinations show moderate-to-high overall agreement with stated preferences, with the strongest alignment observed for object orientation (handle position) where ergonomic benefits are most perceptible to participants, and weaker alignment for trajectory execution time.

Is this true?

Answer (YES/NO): NO